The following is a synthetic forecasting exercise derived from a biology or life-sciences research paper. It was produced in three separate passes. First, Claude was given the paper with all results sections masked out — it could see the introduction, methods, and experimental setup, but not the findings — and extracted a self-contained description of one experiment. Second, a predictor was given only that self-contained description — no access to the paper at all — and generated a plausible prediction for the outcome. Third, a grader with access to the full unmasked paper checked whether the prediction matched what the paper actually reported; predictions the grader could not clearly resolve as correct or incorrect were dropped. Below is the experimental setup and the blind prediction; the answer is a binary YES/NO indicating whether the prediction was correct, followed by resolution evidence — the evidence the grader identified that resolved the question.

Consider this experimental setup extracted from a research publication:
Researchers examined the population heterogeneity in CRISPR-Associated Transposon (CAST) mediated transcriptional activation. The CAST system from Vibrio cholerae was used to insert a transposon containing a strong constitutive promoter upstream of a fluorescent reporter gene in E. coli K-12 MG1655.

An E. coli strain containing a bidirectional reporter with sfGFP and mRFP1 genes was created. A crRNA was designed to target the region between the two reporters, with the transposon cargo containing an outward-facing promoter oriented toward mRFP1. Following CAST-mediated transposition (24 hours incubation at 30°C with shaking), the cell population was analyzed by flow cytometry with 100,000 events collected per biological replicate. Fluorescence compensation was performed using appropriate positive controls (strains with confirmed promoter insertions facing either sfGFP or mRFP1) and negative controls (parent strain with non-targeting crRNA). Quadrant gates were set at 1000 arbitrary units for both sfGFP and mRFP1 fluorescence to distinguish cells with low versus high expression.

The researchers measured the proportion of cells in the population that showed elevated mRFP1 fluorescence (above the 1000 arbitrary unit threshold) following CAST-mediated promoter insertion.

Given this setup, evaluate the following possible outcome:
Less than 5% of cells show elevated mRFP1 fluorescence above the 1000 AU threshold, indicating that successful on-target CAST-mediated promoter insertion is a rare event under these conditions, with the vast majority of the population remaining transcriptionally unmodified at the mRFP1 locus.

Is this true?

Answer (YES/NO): NO